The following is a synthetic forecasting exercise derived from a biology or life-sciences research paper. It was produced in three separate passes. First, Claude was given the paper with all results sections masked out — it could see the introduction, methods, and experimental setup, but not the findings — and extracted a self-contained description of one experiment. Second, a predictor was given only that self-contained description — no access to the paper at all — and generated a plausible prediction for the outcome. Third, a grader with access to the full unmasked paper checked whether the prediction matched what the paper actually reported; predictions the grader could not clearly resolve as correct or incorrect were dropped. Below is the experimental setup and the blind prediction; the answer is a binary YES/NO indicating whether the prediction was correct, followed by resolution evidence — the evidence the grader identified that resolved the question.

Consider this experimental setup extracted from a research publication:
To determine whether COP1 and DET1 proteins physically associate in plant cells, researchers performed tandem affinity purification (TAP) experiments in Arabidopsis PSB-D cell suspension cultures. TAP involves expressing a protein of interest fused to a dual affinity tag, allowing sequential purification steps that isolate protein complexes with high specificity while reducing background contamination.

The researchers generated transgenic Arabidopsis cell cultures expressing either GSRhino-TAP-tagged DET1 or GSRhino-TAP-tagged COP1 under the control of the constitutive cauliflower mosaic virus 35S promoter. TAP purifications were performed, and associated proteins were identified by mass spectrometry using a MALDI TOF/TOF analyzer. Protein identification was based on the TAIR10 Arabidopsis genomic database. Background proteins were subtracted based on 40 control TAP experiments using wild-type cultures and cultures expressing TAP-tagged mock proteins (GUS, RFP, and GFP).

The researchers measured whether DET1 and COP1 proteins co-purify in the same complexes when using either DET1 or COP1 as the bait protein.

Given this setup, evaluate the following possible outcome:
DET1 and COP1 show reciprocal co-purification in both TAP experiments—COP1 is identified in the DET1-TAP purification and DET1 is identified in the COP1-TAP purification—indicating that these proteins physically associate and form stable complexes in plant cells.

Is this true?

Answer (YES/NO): YES